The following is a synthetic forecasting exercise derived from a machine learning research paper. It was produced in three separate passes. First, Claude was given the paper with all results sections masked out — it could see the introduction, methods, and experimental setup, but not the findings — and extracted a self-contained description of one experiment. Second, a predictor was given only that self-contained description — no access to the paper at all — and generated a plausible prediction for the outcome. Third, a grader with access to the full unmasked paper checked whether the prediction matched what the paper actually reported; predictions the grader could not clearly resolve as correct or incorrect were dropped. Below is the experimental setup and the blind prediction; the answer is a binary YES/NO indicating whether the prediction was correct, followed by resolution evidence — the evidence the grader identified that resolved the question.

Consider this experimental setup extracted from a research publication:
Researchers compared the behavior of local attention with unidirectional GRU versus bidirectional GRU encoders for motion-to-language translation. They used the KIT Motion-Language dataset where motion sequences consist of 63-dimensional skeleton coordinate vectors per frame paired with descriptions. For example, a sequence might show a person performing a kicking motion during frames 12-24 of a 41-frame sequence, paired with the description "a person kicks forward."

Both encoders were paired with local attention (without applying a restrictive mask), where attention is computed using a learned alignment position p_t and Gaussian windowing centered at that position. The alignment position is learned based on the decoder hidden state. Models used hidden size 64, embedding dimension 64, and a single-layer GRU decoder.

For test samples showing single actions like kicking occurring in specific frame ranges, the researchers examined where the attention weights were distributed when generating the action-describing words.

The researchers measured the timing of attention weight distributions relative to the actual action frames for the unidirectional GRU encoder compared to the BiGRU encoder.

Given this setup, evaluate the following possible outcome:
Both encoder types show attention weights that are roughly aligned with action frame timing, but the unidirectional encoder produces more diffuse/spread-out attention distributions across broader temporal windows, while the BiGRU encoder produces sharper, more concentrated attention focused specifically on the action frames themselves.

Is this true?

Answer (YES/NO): NO